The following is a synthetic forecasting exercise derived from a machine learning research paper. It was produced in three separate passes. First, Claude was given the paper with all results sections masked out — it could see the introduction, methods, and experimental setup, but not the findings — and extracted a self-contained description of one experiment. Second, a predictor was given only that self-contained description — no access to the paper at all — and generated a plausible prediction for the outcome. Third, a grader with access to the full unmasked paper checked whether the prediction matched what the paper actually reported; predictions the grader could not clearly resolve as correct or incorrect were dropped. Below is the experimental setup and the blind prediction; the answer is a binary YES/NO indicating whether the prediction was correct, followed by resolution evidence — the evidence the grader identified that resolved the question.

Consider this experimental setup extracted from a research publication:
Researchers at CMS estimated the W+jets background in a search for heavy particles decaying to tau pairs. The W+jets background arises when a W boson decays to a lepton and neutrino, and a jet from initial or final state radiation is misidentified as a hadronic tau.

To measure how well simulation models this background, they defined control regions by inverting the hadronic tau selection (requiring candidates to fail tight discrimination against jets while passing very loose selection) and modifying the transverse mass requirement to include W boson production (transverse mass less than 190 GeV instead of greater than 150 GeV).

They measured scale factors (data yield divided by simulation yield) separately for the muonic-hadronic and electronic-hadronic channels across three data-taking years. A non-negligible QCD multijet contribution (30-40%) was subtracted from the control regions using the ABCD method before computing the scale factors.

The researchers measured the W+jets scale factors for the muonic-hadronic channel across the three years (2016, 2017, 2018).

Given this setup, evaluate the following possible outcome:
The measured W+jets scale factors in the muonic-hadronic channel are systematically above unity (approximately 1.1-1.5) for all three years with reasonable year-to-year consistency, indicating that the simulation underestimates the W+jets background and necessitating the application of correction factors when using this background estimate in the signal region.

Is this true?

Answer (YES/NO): NO